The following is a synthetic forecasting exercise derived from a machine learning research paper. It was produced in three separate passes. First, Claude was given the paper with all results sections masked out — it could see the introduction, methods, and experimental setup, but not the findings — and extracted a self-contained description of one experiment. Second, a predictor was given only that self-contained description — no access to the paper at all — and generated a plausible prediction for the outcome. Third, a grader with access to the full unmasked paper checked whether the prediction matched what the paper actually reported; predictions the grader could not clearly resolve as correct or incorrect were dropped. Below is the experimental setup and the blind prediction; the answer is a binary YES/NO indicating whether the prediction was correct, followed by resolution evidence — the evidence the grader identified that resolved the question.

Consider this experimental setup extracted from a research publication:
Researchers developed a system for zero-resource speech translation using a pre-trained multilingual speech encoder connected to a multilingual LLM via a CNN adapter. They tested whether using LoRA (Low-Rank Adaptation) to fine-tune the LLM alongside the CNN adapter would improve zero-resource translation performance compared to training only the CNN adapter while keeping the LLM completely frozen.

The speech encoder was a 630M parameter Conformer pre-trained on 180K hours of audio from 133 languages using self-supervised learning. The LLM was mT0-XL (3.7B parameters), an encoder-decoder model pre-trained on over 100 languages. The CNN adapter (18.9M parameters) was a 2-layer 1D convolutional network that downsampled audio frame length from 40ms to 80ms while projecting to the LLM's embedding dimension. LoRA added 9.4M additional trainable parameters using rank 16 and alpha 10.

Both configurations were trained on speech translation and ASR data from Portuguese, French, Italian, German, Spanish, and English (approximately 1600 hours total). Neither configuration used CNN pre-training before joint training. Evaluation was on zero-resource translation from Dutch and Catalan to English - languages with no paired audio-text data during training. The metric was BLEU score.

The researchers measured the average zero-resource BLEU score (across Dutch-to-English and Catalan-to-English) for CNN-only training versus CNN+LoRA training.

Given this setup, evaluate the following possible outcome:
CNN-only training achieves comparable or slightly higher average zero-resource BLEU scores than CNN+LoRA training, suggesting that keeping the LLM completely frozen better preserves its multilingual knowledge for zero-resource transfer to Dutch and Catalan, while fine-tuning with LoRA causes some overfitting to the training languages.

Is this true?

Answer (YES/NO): YES